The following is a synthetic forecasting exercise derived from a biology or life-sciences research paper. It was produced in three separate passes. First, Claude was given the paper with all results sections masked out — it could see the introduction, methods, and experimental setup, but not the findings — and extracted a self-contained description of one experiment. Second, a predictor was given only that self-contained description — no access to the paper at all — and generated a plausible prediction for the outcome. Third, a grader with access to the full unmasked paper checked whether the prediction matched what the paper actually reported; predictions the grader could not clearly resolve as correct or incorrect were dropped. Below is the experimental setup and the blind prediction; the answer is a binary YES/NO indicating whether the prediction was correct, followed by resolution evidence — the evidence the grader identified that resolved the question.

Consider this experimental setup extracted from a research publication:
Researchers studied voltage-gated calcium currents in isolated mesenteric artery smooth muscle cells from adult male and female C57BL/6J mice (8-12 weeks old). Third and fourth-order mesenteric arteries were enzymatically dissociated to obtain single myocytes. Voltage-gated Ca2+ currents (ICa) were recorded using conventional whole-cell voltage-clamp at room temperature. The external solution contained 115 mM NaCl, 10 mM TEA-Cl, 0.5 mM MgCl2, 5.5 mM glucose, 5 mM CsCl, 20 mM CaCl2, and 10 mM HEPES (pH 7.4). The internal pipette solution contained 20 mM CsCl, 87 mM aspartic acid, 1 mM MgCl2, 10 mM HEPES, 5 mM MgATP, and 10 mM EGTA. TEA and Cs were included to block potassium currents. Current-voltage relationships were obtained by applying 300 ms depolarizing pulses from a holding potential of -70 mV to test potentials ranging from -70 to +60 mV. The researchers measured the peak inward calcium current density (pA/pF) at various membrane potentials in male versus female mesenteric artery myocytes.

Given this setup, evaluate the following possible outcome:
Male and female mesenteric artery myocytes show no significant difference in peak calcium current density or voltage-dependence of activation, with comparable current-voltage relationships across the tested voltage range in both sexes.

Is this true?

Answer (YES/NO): NO